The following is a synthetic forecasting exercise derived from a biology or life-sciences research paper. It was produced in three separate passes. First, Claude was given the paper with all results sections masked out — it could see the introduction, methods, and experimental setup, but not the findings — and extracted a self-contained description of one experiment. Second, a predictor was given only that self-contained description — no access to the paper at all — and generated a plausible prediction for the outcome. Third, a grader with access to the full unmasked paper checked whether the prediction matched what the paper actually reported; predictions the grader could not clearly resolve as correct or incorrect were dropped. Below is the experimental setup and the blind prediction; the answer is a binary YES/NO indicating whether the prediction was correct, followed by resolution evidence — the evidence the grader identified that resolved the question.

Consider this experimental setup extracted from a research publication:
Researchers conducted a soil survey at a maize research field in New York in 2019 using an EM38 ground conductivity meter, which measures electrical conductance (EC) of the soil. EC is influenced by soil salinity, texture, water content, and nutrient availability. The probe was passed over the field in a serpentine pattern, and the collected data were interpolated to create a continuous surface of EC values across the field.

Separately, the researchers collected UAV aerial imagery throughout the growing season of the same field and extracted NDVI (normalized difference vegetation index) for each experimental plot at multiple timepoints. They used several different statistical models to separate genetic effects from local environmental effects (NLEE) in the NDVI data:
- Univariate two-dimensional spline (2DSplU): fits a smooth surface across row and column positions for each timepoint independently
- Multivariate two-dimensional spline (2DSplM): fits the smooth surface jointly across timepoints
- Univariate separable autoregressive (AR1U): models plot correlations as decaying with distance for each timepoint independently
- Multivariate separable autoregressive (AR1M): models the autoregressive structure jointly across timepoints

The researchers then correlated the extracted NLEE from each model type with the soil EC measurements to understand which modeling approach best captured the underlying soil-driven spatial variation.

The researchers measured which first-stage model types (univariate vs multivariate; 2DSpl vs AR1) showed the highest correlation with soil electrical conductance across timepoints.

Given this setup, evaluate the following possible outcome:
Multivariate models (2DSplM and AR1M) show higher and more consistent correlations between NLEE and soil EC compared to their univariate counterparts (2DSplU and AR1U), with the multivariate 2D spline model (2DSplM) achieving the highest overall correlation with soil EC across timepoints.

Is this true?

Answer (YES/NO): NO